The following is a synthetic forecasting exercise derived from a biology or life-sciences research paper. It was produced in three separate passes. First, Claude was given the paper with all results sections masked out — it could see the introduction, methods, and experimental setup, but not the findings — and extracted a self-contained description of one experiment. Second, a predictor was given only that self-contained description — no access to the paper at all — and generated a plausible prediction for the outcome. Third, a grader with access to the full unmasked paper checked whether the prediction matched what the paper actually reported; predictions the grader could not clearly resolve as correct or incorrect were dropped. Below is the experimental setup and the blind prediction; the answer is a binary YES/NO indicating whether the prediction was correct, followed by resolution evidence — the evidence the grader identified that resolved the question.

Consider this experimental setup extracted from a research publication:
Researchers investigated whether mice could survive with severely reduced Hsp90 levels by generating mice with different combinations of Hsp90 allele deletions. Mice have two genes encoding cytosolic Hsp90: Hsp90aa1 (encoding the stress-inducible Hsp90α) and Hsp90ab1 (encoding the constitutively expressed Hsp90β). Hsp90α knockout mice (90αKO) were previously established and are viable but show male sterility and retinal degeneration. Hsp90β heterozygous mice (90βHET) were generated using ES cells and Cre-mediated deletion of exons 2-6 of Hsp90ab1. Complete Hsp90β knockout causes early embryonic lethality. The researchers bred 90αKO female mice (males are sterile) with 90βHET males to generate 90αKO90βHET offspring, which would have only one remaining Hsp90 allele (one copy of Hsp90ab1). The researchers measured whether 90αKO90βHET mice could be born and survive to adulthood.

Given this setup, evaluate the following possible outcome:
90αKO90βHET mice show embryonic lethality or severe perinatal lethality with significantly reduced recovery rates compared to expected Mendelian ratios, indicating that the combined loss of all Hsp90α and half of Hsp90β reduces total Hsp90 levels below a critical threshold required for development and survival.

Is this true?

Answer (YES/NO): YES